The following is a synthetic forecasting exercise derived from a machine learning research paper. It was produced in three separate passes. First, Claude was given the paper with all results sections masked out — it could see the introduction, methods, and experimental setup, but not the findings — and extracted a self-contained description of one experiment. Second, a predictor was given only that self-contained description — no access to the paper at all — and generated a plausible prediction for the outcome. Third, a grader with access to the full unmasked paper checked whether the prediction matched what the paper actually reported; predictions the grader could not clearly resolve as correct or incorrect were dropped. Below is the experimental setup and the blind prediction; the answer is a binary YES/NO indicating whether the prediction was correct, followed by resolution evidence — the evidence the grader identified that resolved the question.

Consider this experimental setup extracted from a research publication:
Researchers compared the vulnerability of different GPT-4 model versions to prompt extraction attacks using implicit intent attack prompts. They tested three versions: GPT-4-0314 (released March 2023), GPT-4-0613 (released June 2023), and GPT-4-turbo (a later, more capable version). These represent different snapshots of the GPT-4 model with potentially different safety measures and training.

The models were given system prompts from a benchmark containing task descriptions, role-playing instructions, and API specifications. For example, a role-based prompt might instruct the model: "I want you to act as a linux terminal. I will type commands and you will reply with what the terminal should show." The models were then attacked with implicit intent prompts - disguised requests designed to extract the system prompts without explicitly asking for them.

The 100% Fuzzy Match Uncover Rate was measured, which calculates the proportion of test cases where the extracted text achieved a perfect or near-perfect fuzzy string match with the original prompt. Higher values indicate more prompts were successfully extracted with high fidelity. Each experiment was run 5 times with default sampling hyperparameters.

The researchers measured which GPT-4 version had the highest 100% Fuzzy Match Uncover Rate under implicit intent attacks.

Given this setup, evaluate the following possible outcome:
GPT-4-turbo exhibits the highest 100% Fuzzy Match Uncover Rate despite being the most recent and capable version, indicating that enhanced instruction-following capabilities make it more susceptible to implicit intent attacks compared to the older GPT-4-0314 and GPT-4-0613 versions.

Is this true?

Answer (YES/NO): NO